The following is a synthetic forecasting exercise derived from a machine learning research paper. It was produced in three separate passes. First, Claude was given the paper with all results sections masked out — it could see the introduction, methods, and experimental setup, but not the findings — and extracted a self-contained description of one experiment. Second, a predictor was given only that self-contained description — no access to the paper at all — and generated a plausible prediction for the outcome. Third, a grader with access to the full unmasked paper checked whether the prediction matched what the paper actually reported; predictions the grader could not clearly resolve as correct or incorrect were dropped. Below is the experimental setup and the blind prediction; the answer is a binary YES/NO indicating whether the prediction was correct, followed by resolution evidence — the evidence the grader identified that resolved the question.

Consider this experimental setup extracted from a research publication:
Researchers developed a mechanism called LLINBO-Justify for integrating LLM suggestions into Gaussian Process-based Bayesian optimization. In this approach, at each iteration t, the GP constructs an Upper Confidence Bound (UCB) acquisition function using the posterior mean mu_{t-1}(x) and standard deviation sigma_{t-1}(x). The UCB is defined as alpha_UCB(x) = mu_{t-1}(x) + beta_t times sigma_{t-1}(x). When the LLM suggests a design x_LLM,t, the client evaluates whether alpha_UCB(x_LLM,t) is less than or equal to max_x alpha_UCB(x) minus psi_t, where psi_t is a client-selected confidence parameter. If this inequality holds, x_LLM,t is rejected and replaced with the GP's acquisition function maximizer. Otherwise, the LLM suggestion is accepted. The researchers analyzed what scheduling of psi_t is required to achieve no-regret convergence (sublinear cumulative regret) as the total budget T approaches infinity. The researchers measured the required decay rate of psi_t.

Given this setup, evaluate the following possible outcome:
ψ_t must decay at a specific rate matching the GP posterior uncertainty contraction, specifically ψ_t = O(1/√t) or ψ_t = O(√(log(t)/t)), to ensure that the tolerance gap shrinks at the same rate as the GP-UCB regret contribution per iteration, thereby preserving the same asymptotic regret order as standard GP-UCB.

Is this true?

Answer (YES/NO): YES